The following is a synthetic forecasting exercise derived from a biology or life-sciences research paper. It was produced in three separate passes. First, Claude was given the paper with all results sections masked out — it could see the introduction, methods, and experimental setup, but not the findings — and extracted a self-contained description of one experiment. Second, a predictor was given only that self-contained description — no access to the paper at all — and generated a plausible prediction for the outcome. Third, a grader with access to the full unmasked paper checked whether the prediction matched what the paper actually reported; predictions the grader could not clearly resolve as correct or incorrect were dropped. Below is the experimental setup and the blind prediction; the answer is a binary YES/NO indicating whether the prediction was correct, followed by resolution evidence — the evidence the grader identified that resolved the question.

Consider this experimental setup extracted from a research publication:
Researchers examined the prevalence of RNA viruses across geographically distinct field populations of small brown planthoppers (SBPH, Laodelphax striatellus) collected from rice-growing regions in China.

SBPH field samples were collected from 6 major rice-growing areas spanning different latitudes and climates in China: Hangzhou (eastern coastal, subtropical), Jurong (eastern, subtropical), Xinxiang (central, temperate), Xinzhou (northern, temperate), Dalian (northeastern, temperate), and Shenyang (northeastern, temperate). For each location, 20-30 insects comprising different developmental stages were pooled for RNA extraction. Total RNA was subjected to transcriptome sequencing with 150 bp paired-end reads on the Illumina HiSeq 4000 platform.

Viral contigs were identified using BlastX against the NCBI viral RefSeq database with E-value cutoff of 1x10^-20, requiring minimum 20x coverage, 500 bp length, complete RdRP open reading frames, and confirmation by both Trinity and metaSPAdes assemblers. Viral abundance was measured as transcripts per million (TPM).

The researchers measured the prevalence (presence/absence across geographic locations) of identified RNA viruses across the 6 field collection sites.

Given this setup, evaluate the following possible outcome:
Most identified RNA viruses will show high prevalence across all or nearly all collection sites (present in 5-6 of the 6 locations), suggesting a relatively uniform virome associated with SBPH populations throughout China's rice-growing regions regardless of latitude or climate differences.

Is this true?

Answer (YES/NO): NO